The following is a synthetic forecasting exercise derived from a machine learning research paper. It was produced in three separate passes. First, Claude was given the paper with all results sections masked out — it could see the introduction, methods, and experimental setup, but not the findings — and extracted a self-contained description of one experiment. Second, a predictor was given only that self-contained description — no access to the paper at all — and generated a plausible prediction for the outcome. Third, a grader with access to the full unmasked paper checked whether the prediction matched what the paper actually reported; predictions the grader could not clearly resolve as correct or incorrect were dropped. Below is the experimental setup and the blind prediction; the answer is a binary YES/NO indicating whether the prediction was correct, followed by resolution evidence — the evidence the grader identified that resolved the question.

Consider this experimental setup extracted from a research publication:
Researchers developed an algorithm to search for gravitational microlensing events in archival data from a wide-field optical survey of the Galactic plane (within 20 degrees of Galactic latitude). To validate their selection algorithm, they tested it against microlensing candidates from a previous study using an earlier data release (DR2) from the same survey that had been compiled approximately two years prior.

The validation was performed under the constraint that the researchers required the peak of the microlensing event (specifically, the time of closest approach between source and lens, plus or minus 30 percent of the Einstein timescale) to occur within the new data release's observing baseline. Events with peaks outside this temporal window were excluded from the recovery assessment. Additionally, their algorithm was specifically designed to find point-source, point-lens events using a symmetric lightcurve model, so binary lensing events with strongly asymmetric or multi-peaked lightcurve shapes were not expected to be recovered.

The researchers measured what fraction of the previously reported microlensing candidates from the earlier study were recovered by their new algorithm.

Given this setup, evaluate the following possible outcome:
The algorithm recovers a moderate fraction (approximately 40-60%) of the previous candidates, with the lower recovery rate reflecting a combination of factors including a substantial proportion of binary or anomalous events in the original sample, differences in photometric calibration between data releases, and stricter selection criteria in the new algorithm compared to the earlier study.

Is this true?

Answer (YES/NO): NO